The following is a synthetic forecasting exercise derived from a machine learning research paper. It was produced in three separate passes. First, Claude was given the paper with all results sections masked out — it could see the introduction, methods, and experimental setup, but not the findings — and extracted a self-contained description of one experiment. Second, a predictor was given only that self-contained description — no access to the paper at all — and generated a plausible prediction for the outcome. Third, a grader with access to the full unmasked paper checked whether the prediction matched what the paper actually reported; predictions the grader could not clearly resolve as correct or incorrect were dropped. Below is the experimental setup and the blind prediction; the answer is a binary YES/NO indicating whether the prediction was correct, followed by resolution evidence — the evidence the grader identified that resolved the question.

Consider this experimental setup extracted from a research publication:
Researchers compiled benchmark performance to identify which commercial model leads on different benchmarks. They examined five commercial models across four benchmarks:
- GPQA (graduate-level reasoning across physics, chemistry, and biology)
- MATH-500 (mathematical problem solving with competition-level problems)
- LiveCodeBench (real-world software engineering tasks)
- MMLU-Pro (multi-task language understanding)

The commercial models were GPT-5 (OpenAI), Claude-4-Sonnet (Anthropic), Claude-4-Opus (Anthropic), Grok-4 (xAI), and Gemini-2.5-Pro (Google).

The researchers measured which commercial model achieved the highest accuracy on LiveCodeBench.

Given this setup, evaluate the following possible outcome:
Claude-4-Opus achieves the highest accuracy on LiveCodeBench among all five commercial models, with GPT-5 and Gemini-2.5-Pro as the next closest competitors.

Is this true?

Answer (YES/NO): NO